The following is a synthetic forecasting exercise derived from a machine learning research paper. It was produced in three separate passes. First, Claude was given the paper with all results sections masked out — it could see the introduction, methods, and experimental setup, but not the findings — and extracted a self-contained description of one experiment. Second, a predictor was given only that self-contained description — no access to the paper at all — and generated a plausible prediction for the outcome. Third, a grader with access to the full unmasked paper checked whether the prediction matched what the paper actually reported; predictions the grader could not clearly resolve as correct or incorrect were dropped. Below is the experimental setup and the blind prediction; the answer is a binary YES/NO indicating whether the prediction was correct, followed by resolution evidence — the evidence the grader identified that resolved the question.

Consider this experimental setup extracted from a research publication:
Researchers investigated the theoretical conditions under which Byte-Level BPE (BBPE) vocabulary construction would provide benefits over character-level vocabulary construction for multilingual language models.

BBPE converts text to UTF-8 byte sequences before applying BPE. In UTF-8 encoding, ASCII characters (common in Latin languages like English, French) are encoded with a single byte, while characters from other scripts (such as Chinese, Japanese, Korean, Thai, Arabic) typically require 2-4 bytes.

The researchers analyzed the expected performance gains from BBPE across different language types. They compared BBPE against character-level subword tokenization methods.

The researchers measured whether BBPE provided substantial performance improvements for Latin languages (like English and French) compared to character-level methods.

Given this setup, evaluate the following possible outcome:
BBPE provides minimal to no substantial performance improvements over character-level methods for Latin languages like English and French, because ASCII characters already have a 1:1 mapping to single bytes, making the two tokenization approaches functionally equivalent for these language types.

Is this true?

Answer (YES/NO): YES